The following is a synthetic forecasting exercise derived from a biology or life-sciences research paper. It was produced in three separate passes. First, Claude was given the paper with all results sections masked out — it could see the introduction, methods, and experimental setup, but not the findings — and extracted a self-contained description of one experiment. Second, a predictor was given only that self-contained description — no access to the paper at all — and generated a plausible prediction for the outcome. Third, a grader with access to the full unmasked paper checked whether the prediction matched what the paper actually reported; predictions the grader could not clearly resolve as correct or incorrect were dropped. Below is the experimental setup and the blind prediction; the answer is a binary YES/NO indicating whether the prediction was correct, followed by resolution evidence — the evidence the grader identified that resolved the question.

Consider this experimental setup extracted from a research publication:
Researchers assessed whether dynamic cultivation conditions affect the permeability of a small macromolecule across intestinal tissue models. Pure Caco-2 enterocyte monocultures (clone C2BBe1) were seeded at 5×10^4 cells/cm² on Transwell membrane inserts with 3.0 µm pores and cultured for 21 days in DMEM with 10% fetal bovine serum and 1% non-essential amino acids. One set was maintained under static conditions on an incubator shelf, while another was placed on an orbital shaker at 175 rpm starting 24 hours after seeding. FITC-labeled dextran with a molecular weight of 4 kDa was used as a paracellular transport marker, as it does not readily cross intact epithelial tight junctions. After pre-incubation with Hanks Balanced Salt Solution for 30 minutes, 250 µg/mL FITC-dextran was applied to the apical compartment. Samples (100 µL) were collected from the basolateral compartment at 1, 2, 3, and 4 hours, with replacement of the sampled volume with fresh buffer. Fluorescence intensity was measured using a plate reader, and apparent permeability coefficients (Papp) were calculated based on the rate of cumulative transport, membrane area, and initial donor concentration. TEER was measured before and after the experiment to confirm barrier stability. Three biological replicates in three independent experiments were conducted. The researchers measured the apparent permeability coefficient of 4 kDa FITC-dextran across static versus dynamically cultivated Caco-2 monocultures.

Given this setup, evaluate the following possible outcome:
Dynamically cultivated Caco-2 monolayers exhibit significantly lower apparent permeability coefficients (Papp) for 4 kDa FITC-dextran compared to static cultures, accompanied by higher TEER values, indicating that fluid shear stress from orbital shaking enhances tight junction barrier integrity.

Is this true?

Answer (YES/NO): NO